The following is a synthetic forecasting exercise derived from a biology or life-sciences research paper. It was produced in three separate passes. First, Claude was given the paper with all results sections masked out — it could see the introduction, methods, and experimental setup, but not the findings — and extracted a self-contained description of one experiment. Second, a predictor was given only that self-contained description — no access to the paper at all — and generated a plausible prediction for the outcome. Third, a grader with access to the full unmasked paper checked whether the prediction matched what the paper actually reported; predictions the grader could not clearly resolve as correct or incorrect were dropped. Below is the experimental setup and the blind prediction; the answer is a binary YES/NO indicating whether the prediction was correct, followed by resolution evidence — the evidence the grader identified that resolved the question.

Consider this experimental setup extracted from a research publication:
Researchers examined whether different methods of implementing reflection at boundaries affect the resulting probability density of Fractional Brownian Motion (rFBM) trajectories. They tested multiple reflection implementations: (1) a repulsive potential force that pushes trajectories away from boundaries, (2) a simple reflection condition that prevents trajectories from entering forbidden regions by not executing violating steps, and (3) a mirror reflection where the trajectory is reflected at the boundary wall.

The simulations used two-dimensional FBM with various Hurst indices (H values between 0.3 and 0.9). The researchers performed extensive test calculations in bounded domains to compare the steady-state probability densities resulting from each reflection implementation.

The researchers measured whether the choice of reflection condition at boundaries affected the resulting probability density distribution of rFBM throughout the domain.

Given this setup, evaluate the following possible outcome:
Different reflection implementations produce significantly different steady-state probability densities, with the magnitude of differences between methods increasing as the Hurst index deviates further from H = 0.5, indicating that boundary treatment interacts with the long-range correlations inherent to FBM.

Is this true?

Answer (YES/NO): NO